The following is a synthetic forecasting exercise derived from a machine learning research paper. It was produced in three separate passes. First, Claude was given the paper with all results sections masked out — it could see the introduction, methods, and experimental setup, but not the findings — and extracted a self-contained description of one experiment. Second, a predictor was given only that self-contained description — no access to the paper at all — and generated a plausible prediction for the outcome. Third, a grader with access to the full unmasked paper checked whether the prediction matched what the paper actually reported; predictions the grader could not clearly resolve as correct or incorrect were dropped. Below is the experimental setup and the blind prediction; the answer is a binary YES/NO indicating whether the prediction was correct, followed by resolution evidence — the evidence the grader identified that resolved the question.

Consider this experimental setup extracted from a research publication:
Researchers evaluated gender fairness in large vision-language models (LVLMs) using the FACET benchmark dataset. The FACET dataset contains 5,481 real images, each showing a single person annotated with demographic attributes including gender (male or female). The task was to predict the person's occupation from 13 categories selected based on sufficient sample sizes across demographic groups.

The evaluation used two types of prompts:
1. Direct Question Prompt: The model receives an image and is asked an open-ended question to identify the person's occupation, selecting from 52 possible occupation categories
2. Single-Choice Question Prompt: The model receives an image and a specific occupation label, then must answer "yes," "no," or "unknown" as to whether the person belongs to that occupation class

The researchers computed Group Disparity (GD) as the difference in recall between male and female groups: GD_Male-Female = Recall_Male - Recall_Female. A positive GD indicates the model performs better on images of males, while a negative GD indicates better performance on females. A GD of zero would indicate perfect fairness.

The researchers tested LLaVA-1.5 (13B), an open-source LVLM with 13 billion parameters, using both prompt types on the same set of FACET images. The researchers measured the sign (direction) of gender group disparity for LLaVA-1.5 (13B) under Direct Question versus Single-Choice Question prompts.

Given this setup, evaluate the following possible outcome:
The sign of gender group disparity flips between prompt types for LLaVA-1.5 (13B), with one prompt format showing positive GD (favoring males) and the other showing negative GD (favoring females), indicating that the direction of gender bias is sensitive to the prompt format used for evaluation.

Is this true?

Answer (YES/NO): YES